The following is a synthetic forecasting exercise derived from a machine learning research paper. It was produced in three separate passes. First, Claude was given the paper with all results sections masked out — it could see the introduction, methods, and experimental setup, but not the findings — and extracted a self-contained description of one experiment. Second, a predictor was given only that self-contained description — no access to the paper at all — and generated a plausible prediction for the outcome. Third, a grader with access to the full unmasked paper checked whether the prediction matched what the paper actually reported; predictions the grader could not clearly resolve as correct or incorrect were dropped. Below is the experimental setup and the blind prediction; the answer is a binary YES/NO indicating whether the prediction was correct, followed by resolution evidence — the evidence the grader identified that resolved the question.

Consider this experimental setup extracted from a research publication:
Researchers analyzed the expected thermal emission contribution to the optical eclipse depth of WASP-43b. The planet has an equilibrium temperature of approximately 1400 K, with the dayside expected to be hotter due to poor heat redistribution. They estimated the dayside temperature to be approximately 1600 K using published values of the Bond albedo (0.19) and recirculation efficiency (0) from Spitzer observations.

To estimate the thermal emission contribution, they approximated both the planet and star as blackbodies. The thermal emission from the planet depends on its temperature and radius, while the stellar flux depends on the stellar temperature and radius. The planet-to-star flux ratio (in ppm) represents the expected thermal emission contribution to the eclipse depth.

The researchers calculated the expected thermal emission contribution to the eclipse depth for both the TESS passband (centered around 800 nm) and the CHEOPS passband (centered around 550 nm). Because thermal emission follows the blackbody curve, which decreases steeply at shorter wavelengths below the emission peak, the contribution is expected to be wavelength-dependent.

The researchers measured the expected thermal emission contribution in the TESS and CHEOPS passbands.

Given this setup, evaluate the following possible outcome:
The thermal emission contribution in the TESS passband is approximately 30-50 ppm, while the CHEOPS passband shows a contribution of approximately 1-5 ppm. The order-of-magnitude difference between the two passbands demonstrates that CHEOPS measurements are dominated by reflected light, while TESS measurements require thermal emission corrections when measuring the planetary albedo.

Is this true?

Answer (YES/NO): NO